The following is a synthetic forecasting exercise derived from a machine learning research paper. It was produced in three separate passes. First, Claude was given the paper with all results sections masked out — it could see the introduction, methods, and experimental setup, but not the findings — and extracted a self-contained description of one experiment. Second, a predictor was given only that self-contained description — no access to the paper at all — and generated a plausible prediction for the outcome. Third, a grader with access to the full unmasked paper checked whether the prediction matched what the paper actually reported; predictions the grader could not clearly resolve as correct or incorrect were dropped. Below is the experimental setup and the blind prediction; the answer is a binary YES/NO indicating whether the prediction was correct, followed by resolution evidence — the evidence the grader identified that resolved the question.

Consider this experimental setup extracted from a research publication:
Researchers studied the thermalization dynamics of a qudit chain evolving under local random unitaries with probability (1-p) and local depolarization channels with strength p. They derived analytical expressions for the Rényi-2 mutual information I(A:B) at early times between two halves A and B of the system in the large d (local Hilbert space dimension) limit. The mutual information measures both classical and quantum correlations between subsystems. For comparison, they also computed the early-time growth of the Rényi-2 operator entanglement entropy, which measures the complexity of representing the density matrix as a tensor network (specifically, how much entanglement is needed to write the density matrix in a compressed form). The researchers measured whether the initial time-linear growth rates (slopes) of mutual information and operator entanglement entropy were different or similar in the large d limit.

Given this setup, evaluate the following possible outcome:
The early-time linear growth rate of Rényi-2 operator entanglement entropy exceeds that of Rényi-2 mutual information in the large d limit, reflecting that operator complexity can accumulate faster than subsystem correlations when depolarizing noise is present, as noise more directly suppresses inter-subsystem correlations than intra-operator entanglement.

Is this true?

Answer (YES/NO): NO